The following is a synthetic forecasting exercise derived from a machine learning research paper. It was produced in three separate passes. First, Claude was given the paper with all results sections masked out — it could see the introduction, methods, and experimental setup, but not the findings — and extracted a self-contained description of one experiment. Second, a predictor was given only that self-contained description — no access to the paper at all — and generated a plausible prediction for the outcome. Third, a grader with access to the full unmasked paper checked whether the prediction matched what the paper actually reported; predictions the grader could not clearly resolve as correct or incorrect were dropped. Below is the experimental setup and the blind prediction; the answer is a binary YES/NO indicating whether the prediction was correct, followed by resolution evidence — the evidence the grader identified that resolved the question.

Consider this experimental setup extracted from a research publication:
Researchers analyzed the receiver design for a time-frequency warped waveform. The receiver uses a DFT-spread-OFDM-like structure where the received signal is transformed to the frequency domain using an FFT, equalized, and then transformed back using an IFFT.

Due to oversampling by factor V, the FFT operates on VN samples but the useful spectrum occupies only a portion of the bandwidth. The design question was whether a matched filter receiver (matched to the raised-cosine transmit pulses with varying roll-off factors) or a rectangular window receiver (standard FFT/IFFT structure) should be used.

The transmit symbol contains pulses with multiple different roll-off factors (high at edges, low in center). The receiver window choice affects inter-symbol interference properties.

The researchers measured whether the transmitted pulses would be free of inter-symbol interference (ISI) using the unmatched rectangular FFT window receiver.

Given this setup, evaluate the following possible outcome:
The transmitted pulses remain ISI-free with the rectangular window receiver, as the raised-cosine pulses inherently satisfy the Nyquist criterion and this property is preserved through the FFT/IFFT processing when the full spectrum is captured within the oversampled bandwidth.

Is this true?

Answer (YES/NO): YES